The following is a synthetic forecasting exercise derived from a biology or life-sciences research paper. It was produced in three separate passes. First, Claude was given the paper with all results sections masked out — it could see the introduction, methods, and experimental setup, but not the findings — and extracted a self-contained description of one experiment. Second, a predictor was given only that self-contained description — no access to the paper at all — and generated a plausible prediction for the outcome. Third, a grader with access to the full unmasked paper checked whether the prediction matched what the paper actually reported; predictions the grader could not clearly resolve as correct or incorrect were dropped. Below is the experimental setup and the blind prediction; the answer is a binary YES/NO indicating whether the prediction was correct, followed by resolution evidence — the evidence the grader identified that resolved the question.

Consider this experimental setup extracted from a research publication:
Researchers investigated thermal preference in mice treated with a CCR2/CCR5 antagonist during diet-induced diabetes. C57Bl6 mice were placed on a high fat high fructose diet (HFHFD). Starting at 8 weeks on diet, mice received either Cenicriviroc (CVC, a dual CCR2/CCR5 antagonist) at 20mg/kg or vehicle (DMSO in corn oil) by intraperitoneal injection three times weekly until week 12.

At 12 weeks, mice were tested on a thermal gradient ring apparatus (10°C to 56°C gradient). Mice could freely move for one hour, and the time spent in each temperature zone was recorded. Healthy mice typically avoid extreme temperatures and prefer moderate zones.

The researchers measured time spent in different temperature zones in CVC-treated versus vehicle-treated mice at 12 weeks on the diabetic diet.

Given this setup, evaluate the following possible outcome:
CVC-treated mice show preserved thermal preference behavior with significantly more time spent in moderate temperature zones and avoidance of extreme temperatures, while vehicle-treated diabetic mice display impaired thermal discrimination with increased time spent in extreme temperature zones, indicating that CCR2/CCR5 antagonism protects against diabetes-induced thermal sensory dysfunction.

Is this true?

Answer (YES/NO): NO